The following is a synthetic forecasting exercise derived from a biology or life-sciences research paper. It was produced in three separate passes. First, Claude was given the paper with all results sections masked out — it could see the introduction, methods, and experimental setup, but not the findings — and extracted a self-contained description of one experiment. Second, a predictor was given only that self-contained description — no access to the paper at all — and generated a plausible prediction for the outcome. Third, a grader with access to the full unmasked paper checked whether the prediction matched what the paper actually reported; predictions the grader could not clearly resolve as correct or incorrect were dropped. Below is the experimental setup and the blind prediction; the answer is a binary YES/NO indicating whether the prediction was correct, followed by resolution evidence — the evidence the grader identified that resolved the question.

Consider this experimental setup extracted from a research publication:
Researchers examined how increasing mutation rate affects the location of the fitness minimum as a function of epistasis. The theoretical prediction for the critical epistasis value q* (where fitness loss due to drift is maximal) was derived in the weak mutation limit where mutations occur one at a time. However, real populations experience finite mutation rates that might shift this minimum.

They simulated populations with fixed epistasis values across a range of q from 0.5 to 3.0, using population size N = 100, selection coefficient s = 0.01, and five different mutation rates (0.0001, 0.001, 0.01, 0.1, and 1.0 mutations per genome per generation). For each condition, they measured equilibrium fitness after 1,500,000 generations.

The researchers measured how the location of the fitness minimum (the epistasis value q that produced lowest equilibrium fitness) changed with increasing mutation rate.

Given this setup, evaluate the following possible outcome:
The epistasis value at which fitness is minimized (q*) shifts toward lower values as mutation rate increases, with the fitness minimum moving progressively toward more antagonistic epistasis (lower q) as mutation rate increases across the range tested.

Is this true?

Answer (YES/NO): NO